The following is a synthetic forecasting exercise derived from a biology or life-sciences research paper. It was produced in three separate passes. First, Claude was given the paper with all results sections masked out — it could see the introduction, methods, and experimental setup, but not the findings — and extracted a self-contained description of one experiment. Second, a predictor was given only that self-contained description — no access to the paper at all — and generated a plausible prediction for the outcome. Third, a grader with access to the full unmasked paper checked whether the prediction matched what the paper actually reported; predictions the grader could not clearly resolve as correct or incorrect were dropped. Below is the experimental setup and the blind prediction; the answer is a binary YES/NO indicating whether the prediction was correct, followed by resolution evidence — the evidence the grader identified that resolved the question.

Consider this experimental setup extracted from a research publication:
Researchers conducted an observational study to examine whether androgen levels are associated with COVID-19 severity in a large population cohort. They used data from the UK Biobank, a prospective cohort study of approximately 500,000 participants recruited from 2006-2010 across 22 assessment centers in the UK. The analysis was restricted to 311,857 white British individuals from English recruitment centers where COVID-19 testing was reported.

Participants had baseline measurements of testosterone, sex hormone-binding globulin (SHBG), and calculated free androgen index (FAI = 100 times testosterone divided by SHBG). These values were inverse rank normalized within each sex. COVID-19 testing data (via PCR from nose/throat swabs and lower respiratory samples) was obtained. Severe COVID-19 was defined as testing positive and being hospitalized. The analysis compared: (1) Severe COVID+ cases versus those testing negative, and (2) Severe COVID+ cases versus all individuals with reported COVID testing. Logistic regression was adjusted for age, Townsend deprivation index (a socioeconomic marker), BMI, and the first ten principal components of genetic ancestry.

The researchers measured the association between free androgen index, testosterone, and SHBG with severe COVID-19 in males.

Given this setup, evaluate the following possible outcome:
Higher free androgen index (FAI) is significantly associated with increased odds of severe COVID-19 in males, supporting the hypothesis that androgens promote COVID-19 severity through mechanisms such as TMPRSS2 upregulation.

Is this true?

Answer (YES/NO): YES